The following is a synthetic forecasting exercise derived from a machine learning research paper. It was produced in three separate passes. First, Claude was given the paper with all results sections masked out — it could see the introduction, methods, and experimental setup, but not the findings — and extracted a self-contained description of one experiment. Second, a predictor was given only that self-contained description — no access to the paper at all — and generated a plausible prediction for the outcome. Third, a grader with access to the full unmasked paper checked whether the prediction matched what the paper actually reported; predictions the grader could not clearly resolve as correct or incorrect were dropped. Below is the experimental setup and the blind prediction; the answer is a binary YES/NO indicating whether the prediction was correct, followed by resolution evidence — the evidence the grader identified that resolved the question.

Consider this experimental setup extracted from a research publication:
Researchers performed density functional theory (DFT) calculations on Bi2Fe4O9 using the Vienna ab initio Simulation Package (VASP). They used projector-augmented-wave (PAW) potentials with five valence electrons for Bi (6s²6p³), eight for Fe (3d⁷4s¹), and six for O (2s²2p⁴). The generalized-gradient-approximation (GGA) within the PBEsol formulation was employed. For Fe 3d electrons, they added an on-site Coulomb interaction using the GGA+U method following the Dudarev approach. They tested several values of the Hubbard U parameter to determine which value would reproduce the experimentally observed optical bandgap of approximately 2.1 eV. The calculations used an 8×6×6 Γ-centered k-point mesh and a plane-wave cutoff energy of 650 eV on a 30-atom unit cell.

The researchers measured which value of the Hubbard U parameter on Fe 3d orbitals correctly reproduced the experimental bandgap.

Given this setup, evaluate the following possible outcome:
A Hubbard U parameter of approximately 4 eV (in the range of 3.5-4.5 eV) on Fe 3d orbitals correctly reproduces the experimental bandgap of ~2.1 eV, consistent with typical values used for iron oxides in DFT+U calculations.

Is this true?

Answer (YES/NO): YES